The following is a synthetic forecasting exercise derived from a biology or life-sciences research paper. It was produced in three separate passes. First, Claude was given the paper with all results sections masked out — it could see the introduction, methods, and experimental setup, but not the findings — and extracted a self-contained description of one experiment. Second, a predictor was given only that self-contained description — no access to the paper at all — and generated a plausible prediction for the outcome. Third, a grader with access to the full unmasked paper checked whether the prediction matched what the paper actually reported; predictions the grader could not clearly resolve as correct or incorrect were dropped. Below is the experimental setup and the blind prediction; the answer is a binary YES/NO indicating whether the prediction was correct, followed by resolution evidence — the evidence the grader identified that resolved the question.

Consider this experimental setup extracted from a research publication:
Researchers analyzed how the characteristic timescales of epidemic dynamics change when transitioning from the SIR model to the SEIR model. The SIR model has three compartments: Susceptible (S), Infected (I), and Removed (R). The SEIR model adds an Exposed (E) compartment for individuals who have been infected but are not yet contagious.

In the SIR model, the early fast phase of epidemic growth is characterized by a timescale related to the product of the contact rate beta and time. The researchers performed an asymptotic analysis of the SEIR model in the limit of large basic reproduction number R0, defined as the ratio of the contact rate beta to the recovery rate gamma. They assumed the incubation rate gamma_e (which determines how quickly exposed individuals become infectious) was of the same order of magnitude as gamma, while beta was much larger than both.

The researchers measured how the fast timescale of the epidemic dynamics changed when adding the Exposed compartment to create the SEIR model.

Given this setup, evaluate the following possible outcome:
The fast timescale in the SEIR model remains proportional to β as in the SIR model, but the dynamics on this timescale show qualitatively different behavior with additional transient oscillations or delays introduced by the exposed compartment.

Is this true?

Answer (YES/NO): NO